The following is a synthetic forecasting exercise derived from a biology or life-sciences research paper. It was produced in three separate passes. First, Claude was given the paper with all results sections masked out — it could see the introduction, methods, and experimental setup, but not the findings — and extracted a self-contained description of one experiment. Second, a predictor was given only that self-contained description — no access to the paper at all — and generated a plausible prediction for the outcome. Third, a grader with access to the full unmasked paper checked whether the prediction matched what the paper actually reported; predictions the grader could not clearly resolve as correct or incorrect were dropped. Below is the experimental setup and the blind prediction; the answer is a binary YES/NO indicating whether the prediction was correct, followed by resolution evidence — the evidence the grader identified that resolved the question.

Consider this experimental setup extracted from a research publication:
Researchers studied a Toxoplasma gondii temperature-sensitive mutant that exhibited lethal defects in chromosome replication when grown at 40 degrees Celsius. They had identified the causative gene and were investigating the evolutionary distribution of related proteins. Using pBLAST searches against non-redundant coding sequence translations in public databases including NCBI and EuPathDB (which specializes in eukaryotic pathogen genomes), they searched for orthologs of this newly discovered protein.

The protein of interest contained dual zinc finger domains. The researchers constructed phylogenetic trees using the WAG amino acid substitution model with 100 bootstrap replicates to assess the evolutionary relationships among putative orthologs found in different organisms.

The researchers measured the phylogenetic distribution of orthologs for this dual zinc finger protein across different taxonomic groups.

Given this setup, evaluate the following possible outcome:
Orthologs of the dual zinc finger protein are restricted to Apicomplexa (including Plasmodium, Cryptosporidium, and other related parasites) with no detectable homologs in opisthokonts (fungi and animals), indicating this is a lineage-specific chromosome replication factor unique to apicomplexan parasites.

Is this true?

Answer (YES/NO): NO